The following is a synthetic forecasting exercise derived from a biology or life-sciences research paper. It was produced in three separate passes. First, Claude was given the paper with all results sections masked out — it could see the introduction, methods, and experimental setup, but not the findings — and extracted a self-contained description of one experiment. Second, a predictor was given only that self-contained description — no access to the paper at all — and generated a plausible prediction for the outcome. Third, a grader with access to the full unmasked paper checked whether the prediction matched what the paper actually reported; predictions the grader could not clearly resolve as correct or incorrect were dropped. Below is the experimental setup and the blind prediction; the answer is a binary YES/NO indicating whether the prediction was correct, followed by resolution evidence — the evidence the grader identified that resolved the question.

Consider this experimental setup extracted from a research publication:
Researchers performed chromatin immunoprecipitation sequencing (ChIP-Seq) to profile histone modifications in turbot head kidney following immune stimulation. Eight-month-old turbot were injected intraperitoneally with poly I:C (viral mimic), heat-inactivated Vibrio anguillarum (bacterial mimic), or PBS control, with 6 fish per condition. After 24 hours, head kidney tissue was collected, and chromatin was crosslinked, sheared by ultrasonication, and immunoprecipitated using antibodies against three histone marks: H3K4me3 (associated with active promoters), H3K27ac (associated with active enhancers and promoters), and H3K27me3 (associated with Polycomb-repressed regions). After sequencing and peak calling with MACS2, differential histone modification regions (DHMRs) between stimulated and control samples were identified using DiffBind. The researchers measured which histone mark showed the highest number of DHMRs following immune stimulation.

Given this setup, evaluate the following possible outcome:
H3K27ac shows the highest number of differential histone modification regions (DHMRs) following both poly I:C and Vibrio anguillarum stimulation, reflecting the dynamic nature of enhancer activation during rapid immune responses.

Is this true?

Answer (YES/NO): NO